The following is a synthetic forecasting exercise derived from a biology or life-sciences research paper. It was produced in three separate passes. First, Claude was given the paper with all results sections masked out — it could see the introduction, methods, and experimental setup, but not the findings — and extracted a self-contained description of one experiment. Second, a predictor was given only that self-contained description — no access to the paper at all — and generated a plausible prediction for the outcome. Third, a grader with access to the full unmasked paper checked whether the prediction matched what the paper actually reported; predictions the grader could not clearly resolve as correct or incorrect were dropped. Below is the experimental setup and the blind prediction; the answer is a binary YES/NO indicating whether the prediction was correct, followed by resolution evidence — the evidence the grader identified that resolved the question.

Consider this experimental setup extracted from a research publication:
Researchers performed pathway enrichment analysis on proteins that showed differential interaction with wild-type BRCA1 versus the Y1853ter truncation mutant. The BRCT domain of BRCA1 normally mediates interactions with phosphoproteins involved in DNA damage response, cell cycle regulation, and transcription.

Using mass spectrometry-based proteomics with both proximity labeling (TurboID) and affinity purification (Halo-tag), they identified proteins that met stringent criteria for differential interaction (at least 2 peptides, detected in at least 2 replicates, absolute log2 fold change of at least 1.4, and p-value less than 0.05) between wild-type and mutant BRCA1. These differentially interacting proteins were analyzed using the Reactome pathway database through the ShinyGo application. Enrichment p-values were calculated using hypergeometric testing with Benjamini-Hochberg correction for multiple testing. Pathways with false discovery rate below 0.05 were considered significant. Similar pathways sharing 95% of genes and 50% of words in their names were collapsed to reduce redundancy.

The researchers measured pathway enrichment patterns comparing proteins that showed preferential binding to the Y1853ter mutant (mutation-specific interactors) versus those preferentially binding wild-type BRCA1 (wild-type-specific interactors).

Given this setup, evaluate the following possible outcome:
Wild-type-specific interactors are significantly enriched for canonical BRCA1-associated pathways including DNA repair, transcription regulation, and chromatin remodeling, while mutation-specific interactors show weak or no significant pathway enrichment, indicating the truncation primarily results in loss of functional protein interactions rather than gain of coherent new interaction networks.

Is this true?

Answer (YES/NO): NO